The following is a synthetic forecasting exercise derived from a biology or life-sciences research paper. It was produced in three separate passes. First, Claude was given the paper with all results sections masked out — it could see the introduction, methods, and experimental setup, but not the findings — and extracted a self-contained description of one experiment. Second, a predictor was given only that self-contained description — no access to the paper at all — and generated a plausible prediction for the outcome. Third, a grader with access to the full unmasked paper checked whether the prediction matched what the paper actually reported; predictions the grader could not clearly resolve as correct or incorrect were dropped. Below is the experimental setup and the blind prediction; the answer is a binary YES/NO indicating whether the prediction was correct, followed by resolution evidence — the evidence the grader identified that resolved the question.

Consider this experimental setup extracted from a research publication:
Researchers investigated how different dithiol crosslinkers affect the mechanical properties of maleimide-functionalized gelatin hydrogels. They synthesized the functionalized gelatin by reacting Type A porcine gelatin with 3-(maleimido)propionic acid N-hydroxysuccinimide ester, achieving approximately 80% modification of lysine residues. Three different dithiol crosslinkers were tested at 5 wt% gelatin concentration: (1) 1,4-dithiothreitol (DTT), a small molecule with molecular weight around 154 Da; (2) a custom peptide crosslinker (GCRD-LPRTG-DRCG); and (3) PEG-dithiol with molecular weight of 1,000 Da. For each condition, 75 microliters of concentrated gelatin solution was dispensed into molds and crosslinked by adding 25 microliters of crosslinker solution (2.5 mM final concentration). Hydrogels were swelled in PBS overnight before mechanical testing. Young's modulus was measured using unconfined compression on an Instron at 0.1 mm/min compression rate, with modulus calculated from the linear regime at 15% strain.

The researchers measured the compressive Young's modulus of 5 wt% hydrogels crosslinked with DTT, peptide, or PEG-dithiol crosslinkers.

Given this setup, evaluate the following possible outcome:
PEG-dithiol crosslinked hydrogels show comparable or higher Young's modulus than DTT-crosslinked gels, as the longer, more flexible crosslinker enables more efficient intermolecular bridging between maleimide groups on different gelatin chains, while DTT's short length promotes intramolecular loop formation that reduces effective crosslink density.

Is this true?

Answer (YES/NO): NO